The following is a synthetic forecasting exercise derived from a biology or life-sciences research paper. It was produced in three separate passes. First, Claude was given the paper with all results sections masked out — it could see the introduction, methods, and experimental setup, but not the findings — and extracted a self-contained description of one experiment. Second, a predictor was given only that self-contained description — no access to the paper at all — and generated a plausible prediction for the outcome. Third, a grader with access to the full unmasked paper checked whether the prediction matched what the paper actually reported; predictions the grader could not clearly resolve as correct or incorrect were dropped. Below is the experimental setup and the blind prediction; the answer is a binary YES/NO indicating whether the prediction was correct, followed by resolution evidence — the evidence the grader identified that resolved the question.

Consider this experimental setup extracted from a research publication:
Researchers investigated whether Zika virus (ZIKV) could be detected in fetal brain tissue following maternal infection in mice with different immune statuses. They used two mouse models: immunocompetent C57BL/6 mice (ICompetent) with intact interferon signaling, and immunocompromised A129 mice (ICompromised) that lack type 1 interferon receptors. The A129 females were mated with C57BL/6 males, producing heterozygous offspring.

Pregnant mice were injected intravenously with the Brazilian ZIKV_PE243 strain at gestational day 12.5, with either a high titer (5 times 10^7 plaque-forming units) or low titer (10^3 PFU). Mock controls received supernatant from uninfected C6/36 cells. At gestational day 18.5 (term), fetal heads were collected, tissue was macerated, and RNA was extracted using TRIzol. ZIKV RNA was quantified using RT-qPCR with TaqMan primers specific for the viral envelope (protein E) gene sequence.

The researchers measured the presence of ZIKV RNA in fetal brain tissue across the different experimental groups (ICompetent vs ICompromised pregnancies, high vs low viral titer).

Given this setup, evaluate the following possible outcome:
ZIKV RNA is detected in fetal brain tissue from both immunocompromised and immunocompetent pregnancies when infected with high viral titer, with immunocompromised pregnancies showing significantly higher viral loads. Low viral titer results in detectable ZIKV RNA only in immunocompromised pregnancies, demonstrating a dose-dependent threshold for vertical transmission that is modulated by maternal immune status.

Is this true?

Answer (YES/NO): NO